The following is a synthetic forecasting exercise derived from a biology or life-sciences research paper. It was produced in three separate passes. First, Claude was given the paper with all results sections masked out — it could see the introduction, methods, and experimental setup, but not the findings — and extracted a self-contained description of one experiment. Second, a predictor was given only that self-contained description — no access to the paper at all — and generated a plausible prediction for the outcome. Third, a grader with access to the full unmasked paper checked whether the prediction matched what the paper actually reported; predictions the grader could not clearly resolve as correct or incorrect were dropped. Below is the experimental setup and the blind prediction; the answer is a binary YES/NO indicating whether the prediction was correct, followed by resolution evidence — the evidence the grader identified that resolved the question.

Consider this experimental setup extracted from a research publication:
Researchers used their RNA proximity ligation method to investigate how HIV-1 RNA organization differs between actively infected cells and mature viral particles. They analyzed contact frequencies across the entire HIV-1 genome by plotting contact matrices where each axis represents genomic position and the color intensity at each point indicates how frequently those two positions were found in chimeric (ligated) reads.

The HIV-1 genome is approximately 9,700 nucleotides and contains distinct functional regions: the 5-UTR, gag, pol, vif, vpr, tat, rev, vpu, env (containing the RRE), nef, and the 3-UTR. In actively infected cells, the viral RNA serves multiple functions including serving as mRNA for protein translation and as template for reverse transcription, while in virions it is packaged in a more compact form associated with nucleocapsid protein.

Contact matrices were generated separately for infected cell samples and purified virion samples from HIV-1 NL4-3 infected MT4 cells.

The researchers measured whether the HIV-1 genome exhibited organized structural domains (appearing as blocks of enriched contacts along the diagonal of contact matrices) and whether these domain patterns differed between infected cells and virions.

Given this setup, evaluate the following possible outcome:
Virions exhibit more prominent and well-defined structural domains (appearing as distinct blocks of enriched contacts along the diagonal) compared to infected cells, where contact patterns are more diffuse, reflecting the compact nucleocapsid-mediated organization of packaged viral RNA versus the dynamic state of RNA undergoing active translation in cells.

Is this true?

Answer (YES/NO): NO